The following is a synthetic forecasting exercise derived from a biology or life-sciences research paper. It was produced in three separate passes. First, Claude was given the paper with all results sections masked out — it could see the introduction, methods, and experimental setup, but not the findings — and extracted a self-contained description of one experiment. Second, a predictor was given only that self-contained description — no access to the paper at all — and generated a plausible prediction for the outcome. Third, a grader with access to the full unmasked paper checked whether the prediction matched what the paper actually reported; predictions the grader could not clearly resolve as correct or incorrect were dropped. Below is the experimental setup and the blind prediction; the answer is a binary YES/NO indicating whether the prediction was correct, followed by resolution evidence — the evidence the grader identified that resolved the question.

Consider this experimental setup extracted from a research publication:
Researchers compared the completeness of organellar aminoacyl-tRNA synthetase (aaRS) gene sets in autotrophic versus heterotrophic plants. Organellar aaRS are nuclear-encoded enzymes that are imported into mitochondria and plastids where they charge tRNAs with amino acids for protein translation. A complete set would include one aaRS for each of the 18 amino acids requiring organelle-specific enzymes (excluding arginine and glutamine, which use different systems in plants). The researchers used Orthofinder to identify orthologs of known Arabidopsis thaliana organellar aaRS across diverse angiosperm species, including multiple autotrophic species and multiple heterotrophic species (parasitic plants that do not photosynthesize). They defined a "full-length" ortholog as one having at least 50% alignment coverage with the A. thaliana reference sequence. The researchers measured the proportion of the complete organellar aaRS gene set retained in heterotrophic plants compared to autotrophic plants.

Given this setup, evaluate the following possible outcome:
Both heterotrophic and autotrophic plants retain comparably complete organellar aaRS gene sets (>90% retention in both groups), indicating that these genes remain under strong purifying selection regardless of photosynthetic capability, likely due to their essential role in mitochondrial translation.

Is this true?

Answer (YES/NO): NO